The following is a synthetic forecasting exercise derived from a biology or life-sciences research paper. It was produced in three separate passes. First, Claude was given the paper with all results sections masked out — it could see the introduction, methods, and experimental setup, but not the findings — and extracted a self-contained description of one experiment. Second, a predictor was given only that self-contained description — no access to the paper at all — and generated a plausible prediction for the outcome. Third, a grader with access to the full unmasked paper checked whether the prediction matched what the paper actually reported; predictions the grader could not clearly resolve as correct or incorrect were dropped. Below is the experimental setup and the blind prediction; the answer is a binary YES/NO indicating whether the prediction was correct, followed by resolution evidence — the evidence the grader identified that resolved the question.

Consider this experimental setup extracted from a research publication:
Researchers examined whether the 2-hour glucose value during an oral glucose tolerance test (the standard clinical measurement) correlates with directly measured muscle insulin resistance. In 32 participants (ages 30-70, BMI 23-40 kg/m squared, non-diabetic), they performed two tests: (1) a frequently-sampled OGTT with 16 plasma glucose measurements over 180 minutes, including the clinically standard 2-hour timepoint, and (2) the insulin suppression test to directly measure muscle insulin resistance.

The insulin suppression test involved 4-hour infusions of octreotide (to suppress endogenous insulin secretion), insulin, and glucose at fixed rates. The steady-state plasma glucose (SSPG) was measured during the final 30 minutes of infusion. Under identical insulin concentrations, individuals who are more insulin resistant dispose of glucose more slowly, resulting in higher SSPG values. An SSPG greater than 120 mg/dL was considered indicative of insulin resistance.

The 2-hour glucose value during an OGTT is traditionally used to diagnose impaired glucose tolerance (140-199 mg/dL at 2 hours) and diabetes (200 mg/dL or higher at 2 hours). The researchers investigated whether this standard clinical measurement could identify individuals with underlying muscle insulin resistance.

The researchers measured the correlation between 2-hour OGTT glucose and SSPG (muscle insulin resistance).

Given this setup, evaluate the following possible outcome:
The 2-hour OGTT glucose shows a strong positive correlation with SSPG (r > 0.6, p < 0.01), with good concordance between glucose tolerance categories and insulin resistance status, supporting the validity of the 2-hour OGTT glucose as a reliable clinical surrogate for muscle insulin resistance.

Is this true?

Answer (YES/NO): NO